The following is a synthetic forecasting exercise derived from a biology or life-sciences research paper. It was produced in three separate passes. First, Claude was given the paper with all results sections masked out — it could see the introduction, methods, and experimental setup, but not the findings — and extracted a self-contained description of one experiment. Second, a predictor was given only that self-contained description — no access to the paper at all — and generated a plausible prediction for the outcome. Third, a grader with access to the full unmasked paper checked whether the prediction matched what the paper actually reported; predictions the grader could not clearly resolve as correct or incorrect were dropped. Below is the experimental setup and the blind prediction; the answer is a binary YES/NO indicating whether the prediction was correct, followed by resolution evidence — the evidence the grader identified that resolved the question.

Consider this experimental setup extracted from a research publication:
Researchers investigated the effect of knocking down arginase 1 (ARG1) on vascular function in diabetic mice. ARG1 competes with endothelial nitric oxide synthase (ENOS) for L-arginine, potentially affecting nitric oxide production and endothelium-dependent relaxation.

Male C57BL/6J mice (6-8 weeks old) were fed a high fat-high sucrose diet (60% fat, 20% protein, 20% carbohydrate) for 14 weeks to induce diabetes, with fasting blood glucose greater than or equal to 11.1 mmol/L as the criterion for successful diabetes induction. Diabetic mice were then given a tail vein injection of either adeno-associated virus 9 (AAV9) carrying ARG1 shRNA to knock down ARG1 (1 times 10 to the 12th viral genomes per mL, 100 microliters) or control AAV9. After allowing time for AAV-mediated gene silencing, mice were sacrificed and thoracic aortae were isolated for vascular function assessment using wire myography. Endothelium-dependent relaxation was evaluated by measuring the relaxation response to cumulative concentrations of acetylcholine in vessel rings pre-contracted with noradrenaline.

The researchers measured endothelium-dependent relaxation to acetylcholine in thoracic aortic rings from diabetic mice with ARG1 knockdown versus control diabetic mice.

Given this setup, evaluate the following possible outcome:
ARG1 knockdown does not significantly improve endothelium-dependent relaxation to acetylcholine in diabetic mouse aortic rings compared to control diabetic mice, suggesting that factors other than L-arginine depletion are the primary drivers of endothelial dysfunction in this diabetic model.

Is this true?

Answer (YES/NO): NO